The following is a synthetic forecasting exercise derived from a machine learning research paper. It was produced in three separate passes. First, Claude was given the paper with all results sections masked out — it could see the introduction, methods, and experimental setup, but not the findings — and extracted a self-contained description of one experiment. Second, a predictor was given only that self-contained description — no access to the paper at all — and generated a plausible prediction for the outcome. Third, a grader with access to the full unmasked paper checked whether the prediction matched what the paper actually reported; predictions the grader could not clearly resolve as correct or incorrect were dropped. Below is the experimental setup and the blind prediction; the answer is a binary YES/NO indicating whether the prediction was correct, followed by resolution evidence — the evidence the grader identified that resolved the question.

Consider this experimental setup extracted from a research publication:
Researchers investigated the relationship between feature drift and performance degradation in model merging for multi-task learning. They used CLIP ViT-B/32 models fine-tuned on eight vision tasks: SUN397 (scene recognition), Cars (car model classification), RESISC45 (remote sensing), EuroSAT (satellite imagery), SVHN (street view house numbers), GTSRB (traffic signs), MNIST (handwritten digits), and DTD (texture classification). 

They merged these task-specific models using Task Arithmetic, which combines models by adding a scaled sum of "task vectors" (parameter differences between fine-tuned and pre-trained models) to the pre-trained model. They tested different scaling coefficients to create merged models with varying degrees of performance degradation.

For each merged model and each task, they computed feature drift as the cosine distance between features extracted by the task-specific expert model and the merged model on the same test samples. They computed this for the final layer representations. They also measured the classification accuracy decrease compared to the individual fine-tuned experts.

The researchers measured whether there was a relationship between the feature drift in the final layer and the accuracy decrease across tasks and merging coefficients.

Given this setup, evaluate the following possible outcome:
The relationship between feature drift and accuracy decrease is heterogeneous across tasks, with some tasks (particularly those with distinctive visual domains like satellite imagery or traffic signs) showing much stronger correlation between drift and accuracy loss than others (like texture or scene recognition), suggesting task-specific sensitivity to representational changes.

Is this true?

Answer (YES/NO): NO